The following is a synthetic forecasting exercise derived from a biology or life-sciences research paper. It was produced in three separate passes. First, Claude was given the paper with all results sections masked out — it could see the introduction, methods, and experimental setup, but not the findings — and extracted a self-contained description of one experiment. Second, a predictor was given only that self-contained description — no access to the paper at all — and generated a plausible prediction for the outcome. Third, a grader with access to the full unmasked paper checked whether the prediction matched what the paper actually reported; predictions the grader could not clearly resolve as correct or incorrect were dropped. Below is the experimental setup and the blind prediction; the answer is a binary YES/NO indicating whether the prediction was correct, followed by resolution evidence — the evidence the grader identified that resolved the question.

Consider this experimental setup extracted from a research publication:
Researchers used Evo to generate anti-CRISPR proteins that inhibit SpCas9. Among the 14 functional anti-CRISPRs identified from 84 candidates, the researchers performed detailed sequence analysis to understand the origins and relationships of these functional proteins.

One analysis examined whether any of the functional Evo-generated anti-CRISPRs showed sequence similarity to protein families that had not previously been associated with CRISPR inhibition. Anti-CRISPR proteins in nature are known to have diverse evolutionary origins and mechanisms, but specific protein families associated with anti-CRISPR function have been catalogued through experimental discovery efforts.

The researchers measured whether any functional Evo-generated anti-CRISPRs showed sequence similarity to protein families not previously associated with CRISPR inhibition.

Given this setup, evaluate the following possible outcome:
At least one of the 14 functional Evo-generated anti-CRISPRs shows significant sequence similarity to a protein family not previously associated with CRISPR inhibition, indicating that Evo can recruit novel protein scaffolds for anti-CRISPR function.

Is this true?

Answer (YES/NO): YES